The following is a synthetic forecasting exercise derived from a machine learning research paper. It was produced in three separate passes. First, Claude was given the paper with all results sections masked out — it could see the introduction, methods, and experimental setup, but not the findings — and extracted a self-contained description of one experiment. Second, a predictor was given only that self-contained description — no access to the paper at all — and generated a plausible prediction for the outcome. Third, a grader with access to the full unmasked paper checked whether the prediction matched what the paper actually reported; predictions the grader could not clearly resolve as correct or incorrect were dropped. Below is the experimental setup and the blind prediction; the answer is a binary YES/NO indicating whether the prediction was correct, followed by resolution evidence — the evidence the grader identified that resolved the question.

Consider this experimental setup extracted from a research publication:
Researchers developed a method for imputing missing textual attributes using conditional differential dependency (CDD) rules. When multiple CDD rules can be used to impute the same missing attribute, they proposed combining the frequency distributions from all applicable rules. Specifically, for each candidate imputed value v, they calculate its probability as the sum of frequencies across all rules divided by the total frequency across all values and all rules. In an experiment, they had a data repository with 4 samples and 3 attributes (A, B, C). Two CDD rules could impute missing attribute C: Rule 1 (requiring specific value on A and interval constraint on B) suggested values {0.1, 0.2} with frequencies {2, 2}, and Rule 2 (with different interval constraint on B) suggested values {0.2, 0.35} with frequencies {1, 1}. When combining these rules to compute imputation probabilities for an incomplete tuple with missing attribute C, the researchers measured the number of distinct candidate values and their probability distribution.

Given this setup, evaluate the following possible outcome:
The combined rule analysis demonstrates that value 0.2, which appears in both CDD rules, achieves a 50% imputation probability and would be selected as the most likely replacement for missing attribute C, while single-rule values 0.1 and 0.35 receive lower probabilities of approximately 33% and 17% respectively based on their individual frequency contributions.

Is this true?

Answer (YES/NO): NO